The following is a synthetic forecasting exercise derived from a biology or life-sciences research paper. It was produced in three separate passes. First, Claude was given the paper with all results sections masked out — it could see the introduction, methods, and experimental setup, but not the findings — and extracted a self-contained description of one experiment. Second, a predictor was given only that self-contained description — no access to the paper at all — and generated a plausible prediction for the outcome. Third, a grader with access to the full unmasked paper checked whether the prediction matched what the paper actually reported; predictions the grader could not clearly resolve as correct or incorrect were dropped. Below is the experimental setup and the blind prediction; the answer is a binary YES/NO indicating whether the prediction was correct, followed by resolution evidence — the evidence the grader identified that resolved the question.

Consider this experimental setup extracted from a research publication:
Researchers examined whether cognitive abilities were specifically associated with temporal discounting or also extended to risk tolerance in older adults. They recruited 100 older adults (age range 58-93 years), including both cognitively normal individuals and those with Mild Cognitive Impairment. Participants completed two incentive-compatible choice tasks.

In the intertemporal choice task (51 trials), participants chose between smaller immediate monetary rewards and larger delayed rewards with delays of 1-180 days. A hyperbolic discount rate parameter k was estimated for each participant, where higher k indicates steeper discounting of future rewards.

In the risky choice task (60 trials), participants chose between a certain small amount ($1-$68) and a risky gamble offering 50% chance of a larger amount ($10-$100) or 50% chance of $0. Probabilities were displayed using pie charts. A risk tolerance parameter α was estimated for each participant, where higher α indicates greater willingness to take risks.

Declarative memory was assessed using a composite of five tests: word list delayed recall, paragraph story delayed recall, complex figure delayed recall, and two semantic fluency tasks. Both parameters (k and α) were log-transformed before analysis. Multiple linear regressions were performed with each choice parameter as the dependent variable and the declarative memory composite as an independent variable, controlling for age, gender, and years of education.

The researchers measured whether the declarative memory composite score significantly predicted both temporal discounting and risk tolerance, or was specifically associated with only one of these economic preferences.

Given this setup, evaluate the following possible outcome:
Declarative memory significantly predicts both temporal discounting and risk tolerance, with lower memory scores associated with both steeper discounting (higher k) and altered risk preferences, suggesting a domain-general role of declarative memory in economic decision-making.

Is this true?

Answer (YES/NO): NO